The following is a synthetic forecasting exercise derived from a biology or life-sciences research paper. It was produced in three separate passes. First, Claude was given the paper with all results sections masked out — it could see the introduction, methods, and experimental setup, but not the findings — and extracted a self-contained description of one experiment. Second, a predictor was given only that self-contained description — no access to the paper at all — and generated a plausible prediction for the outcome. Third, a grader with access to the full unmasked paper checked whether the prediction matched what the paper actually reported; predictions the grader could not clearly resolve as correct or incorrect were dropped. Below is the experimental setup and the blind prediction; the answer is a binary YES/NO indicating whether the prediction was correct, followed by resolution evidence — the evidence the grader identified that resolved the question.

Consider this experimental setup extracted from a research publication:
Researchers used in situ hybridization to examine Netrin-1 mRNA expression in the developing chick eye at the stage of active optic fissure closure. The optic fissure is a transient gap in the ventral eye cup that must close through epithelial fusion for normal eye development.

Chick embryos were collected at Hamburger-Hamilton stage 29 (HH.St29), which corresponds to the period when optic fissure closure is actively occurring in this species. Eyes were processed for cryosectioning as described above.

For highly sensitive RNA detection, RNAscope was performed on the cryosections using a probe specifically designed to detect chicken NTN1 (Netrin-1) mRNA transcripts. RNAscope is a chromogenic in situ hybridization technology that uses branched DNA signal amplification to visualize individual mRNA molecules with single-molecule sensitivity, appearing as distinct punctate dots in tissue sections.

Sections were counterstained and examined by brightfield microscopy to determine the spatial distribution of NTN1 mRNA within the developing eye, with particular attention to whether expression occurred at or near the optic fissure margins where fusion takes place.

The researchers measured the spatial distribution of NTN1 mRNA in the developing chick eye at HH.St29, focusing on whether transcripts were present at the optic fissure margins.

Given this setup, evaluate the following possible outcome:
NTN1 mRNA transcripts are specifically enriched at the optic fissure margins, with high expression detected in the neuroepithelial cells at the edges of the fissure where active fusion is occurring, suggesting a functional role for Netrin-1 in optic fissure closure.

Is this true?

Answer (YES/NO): YES